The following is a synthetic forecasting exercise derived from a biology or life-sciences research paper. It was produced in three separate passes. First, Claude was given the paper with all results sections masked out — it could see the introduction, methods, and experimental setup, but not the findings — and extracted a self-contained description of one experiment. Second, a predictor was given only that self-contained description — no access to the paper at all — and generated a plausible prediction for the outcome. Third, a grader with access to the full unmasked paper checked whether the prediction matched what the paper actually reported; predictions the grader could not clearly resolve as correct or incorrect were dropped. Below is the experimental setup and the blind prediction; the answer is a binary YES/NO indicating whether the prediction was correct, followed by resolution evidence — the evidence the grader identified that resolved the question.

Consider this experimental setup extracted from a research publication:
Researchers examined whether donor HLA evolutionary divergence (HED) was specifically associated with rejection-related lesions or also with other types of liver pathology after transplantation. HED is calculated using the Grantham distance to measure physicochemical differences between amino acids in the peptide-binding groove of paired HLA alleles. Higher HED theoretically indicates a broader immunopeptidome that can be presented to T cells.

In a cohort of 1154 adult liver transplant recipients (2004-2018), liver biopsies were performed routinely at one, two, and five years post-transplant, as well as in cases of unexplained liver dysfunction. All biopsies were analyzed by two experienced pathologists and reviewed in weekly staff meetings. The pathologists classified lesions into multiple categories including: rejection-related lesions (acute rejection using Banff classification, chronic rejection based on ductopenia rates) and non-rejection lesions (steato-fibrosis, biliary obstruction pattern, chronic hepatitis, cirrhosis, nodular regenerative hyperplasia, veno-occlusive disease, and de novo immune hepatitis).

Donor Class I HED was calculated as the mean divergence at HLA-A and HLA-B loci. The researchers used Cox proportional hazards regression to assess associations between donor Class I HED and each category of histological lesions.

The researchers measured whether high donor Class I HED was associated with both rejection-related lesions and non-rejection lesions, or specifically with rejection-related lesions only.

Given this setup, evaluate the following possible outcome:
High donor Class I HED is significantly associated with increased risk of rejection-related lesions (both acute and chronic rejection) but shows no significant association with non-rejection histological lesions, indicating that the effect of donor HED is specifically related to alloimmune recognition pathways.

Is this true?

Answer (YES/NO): YES